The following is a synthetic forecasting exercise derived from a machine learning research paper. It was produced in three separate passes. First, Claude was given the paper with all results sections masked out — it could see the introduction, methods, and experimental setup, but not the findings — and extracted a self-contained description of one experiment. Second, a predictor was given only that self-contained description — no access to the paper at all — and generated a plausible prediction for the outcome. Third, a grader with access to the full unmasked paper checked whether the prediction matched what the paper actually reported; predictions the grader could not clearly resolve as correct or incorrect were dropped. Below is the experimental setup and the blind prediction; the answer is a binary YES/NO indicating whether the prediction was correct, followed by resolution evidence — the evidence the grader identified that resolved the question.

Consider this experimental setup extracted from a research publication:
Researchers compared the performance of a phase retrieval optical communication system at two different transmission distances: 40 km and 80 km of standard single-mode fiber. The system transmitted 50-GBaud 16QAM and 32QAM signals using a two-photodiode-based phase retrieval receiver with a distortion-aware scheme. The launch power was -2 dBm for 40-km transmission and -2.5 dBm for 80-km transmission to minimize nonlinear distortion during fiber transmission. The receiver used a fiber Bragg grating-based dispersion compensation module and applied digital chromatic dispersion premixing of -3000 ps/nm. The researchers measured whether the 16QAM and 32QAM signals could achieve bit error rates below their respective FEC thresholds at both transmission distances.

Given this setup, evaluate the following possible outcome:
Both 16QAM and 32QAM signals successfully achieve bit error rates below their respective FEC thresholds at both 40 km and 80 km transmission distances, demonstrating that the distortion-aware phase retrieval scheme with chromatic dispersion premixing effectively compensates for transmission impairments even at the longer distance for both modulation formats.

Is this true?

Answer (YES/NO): YES